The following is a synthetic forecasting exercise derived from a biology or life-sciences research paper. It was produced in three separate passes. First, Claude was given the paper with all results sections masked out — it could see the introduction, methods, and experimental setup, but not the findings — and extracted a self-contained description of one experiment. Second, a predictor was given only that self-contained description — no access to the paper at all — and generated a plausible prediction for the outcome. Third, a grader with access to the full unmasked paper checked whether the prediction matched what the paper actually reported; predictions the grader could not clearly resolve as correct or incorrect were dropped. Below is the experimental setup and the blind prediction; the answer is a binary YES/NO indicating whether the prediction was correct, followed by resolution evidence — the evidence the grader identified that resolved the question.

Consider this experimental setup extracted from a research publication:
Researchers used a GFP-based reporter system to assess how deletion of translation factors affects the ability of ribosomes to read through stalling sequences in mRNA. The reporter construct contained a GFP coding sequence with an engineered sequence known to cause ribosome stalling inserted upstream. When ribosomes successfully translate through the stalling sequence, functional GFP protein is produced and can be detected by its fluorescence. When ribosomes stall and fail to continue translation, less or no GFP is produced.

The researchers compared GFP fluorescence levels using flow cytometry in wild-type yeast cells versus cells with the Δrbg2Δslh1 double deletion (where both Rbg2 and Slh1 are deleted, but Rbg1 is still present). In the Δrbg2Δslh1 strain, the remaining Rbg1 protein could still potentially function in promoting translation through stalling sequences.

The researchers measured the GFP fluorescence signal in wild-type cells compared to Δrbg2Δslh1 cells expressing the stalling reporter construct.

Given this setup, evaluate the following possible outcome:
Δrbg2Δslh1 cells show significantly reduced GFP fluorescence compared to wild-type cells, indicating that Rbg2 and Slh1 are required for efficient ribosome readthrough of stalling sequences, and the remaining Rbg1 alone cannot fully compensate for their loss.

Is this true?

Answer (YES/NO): NO